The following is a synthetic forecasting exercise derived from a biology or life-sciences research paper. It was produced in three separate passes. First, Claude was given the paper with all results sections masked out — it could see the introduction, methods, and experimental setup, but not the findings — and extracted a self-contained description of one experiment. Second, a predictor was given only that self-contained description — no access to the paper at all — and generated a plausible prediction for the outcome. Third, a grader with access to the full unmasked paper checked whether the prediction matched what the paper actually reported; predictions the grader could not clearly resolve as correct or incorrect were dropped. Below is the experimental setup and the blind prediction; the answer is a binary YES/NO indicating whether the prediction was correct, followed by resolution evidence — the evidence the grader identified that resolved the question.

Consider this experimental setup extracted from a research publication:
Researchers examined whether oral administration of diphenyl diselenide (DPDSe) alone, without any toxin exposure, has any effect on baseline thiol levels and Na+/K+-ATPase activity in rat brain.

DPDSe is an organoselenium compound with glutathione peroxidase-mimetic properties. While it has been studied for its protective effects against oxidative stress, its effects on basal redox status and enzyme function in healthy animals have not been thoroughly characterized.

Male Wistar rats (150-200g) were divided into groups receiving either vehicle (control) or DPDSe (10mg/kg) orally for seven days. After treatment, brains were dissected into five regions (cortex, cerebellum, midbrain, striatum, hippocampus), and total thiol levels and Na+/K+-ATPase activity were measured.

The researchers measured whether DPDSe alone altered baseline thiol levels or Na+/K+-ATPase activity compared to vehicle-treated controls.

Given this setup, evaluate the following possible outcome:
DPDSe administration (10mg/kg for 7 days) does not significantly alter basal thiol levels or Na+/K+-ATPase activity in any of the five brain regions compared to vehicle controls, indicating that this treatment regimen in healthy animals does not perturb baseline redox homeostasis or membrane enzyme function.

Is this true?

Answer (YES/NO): NO